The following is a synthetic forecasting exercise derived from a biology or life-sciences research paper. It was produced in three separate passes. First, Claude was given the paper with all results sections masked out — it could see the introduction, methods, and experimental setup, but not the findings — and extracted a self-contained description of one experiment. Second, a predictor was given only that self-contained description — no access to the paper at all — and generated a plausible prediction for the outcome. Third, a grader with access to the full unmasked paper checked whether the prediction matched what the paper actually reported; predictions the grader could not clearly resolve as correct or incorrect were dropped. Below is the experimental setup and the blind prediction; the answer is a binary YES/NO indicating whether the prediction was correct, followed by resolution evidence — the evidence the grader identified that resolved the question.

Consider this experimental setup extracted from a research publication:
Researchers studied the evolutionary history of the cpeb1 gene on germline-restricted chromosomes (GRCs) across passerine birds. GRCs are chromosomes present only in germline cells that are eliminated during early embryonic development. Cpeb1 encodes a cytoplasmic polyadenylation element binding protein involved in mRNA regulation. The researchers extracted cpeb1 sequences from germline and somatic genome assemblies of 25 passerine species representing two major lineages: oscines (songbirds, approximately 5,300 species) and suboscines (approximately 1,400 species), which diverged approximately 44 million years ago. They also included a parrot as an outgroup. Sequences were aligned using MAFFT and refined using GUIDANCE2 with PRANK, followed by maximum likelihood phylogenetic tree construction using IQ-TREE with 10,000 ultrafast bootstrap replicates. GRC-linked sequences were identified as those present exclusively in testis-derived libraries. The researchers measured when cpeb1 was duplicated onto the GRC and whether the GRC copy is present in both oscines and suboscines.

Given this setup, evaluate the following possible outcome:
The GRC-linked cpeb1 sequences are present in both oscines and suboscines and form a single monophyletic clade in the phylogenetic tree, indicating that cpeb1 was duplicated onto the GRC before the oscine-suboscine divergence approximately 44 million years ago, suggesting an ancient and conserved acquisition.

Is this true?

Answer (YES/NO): NO